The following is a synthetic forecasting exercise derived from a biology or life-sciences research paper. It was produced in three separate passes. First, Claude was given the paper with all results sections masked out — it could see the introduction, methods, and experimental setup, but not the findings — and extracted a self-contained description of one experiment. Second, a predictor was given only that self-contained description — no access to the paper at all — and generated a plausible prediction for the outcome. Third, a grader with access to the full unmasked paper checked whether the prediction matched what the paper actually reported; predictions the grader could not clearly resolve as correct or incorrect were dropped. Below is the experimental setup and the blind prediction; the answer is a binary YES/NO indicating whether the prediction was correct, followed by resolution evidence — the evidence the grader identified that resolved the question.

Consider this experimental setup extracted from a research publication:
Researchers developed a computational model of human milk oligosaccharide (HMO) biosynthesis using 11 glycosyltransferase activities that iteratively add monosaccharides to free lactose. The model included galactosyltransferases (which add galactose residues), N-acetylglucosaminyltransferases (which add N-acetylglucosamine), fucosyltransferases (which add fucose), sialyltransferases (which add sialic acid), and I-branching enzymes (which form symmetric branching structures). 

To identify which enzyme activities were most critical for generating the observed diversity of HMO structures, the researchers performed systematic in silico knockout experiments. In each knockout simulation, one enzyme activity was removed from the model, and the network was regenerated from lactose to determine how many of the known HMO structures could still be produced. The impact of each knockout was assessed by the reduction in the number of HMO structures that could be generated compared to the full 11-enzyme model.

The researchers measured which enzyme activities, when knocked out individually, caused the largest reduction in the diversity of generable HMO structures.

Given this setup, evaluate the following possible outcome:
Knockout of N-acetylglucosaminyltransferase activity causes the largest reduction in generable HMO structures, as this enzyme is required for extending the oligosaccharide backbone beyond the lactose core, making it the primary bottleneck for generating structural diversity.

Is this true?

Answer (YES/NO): NO